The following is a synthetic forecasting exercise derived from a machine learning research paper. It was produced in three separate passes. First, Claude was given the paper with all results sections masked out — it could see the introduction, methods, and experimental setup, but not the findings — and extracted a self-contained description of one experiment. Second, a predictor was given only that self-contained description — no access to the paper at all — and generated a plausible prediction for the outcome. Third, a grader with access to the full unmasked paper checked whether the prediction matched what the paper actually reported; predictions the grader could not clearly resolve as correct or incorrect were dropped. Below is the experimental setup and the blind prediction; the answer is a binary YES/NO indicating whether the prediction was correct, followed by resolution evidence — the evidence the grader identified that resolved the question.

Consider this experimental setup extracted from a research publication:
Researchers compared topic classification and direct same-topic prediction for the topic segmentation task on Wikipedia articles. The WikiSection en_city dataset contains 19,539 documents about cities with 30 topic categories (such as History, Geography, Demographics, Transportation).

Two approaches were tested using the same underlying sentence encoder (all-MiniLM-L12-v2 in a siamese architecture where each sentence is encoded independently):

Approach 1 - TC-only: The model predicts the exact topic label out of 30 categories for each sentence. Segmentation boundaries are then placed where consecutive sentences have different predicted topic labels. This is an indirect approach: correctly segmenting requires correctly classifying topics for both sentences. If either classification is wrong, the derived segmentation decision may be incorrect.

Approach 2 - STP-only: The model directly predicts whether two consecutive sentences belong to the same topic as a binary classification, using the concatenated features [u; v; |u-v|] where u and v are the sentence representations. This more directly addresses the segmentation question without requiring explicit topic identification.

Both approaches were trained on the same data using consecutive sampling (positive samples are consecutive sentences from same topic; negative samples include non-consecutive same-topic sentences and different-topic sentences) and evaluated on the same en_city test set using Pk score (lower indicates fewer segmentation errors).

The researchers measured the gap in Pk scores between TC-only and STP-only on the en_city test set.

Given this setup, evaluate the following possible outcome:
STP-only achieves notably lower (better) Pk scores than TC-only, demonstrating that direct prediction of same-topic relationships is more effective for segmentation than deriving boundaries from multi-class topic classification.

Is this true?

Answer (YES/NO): YES